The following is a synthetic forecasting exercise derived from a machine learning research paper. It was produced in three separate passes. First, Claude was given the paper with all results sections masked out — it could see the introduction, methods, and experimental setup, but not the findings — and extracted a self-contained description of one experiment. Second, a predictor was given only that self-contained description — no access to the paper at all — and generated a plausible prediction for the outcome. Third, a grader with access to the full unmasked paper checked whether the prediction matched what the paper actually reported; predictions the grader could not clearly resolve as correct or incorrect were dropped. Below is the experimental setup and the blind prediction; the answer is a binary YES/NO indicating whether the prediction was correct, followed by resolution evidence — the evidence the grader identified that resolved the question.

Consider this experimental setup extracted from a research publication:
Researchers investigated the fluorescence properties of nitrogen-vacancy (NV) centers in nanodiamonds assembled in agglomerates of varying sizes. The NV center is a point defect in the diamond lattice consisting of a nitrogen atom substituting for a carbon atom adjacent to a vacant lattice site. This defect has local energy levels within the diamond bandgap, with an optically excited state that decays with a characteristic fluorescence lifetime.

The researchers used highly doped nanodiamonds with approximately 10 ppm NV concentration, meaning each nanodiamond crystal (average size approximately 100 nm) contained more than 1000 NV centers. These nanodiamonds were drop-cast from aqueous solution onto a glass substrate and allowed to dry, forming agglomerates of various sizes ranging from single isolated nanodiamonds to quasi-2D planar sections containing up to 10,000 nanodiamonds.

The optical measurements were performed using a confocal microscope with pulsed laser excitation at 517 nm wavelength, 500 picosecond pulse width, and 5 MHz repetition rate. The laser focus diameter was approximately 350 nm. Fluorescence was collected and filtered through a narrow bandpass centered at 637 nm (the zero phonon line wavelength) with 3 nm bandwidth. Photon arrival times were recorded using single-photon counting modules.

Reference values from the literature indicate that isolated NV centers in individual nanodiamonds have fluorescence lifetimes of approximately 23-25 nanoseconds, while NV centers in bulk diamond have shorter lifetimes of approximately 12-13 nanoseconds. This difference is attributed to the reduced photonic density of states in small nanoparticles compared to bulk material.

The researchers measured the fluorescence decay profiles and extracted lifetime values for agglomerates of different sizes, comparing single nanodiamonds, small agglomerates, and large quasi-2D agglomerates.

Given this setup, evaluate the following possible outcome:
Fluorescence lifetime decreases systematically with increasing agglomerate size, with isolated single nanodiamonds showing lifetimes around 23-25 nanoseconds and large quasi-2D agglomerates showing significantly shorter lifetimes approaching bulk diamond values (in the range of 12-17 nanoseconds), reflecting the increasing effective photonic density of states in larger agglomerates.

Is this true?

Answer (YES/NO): NO